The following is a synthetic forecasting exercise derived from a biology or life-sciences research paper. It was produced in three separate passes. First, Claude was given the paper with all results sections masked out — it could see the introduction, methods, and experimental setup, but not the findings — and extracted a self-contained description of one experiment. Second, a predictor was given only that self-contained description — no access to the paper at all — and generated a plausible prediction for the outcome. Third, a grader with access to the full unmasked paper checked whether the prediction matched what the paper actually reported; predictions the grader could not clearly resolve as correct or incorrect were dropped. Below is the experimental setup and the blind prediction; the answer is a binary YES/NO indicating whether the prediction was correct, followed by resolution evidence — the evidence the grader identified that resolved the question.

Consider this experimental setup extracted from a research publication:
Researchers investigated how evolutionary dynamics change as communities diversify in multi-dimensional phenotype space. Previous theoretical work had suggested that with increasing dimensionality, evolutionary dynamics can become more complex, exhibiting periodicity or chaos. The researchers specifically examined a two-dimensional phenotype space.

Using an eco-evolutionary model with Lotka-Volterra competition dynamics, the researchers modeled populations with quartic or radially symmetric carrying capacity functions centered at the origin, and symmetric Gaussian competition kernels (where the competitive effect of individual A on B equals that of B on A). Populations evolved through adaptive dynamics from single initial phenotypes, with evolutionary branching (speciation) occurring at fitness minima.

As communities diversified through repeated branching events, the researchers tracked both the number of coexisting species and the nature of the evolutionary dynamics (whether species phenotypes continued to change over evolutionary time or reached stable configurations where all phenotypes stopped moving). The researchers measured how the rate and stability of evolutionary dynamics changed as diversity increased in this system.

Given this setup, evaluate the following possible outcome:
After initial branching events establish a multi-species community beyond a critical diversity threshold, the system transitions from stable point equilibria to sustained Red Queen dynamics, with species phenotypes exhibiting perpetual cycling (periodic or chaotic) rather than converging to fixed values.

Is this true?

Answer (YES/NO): NO